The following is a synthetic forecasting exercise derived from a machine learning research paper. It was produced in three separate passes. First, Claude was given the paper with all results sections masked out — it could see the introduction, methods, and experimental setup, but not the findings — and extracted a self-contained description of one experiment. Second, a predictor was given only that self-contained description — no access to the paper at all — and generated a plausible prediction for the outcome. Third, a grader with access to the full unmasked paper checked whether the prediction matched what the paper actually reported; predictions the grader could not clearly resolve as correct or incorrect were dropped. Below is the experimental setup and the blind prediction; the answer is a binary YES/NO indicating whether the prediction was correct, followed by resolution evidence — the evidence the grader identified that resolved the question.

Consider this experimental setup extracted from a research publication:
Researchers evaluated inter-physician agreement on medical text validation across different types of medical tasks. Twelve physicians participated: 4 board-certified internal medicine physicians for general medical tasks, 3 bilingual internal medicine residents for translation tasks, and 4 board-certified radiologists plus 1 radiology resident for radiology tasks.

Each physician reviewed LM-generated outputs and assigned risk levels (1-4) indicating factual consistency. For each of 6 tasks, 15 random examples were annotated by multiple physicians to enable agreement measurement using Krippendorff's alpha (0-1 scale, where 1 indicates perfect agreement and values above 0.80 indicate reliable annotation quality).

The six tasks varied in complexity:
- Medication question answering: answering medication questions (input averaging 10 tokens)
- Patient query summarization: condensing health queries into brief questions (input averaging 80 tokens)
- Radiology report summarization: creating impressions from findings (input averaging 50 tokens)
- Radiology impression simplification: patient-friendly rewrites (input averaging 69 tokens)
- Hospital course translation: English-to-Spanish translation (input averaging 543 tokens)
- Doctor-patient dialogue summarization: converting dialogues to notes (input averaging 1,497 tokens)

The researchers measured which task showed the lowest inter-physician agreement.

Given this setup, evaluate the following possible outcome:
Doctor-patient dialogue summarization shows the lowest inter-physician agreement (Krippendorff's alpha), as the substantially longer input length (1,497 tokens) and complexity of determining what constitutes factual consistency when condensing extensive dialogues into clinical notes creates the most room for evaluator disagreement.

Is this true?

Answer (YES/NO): NO